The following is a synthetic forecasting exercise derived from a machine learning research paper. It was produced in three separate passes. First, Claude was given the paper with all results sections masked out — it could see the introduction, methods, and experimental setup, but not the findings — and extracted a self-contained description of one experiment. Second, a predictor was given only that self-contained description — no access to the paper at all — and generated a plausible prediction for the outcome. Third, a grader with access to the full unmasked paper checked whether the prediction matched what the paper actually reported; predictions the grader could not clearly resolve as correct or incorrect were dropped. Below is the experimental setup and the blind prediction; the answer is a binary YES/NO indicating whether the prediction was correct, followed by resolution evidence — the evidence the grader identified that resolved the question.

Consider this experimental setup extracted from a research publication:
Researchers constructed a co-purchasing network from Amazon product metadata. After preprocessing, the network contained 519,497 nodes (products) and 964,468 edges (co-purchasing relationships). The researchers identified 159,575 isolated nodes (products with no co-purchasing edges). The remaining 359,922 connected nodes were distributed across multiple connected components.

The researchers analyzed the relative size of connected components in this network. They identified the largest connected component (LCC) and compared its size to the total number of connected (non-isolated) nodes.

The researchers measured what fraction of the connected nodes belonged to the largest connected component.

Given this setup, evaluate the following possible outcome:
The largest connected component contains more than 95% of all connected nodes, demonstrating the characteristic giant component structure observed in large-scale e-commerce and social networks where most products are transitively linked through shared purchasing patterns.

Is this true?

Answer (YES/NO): NO